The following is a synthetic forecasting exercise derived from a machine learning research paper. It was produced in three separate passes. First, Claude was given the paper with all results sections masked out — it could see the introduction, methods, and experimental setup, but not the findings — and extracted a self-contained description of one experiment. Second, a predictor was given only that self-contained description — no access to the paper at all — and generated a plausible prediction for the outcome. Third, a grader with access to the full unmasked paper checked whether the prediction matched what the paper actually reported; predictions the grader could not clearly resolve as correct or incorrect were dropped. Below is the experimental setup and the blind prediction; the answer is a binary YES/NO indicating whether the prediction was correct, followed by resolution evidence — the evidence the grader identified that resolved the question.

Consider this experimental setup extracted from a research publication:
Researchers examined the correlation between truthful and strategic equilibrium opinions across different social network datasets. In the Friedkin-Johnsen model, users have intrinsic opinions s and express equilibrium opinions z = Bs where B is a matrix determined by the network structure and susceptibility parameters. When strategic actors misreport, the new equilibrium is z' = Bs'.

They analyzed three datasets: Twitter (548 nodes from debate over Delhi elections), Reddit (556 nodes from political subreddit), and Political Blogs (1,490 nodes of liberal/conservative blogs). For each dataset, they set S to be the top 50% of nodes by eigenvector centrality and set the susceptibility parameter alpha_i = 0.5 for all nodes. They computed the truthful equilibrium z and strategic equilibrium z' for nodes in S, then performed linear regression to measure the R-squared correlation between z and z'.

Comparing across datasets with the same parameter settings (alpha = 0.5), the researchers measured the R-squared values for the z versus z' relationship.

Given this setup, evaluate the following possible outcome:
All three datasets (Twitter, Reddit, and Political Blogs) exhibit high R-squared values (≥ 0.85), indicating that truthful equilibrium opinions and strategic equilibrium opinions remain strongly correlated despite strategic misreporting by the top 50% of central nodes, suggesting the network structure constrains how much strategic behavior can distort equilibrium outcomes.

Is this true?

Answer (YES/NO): NO